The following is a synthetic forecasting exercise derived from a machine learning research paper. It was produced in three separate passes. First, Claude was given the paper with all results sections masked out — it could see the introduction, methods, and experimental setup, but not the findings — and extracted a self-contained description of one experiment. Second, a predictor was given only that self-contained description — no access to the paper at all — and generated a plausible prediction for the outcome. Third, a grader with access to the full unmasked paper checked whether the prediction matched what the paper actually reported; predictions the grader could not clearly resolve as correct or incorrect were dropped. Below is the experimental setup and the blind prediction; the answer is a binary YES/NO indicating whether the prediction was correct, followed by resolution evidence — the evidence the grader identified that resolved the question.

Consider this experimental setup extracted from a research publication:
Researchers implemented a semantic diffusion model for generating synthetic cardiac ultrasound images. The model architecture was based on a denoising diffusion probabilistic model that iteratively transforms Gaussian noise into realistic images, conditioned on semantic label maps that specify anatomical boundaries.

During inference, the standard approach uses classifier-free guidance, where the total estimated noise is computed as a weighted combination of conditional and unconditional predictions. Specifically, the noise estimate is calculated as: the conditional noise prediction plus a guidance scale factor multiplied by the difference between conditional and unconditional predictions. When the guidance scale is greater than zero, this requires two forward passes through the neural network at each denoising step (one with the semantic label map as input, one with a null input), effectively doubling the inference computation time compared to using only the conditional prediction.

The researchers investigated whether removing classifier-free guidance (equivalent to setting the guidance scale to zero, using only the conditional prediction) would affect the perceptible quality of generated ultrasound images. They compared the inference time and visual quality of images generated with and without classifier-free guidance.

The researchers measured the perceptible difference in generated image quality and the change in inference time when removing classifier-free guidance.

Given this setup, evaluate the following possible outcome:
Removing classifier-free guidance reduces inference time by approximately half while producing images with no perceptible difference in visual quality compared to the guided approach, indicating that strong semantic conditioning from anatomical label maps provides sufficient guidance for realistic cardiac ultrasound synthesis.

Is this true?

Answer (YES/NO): NO